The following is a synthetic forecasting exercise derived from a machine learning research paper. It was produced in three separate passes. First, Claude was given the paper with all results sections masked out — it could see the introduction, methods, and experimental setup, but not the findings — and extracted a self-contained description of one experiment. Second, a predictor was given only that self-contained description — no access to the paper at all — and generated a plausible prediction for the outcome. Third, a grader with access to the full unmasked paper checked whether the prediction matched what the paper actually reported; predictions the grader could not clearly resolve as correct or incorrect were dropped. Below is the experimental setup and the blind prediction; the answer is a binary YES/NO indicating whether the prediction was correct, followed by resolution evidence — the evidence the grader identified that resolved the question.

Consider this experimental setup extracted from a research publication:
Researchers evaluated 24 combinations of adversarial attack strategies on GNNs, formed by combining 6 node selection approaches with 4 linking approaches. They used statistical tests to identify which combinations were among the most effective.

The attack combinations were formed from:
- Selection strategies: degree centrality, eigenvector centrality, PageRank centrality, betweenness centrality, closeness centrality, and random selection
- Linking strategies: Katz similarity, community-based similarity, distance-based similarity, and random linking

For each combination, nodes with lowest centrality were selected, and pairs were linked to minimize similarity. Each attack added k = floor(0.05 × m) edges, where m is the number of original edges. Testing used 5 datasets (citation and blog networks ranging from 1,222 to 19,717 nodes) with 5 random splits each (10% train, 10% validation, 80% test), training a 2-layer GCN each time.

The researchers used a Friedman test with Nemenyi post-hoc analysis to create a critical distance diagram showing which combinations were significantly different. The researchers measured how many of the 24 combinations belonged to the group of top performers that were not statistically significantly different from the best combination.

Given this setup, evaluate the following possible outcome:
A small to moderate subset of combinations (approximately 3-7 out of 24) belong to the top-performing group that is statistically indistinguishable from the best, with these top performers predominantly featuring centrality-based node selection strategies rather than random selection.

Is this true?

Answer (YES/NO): YES